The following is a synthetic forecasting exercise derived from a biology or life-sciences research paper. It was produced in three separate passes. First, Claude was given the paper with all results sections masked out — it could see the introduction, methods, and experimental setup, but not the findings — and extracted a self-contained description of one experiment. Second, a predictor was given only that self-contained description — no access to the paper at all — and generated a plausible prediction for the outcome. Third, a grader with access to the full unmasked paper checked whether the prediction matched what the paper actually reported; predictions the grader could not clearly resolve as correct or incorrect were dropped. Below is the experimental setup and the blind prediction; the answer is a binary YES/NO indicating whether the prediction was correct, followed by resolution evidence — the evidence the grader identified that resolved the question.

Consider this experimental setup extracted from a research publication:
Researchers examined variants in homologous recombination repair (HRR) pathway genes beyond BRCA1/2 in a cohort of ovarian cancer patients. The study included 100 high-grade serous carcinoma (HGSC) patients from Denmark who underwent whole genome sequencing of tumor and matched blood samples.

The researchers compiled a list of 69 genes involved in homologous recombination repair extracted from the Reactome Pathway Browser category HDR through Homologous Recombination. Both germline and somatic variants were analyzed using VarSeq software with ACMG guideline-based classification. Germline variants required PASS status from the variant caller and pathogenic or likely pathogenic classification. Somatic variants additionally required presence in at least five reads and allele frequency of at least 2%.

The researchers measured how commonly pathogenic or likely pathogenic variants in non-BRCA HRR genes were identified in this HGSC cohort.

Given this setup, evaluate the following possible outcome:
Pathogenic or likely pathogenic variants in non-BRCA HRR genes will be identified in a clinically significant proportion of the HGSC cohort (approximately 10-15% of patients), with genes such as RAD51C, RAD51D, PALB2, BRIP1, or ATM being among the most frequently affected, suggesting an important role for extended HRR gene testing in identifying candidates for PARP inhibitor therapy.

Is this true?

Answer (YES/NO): NO